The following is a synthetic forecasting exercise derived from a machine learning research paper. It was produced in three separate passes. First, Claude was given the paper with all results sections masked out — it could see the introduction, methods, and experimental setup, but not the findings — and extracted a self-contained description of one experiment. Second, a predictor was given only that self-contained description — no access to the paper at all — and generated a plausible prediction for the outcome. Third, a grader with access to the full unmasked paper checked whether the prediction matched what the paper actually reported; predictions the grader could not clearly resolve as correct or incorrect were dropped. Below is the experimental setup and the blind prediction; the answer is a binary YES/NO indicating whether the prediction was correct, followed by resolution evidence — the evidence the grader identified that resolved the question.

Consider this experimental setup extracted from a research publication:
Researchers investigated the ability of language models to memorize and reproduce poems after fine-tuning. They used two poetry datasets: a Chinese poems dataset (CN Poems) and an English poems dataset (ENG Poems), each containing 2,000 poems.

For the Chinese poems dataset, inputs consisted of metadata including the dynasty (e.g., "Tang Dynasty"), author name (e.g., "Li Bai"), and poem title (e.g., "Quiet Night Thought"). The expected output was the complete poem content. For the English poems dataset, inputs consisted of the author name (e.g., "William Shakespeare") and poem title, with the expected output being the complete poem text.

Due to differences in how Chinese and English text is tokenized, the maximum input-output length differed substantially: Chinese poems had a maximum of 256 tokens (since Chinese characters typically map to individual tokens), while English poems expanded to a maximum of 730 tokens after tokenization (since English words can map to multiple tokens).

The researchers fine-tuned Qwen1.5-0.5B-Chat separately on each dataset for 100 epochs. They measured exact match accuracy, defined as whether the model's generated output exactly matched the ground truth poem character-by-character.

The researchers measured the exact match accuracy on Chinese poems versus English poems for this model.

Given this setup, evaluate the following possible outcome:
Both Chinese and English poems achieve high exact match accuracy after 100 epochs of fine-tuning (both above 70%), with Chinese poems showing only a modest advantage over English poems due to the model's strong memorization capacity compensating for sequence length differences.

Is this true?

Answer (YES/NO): NO